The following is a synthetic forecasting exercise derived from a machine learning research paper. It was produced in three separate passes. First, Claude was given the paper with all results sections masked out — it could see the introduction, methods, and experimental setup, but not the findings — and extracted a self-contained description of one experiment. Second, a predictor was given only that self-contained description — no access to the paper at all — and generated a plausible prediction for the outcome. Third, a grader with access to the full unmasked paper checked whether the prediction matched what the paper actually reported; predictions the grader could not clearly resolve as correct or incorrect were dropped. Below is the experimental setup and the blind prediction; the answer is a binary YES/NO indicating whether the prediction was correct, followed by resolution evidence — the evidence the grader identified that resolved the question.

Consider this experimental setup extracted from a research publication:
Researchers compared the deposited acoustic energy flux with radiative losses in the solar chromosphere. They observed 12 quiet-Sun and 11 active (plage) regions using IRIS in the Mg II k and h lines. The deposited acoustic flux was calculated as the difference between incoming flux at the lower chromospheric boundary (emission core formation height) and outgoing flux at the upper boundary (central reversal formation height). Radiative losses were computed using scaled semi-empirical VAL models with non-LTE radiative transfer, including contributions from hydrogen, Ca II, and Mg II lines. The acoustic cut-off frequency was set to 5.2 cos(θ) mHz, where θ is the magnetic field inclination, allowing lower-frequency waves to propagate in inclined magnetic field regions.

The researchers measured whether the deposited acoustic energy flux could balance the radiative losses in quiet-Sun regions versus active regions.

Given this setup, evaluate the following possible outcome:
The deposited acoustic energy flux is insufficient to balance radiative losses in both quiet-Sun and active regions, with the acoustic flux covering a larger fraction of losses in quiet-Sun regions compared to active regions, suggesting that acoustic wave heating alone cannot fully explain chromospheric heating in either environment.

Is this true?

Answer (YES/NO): NO